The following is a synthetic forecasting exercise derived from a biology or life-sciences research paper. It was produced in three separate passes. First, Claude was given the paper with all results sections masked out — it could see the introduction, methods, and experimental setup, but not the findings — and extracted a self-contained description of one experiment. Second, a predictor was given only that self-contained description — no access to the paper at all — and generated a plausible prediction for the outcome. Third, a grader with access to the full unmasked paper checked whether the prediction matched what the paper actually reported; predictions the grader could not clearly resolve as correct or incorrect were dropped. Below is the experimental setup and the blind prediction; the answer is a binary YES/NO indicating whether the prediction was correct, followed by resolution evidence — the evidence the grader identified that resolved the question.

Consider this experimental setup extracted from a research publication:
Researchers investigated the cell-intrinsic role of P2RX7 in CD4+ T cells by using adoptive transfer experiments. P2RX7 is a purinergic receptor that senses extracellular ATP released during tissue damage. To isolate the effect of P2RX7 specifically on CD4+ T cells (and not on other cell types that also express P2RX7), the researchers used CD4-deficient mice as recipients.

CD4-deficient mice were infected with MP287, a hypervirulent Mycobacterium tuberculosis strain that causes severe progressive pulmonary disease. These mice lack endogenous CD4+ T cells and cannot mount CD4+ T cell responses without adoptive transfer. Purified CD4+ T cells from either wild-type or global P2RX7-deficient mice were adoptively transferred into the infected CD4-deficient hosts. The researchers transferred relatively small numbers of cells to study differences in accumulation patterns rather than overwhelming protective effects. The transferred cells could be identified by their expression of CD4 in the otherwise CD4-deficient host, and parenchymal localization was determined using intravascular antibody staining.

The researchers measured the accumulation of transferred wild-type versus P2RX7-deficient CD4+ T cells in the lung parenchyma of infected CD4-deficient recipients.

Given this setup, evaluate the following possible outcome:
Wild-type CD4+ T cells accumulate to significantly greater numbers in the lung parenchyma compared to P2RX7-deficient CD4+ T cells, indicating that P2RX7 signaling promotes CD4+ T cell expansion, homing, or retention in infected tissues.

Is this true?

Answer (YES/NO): YES